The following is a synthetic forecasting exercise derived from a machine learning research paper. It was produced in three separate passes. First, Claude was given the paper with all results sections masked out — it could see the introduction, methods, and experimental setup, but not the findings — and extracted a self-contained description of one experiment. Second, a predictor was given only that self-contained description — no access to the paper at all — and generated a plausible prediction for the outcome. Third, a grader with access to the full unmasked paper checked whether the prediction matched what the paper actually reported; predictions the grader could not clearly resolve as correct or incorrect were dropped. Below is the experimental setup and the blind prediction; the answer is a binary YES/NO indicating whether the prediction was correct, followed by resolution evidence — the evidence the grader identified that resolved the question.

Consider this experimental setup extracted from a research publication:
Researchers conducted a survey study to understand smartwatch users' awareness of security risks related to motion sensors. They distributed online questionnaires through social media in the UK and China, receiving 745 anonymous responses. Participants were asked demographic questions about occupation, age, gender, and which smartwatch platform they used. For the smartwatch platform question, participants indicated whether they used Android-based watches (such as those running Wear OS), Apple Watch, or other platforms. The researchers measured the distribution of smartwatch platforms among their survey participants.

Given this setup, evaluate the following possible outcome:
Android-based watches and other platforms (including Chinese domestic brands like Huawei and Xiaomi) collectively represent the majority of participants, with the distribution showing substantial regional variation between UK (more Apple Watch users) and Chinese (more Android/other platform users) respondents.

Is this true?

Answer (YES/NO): NO